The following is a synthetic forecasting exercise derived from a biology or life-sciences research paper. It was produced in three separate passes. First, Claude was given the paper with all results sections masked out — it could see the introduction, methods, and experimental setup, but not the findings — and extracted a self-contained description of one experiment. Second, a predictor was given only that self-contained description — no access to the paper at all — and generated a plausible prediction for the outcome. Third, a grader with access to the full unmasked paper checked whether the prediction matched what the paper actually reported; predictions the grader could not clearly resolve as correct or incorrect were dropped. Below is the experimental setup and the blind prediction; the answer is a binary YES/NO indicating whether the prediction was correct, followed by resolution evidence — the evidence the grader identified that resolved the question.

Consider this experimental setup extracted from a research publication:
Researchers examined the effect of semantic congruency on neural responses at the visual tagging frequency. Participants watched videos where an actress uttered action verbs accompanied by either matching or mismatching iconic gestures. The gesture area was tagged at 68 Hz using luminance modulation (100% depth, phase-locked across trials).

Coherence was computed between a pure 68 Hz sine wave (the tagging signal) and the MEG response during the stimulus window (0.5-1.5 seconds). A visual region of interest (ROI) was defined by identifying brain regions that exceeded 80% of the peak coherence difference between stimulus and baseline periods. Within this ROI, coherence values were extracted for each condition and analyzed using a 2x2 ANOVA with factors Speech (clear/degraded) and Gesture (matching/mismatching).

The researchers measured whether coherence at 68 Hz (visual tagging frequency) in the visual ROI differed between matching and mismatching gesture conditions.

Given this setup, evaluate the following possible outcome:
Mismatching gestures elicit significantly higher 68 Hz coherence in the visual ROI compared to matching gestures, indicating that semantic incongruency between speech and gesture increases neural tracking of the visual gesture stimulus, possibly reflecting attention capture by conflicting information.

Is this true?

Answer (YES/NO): NO